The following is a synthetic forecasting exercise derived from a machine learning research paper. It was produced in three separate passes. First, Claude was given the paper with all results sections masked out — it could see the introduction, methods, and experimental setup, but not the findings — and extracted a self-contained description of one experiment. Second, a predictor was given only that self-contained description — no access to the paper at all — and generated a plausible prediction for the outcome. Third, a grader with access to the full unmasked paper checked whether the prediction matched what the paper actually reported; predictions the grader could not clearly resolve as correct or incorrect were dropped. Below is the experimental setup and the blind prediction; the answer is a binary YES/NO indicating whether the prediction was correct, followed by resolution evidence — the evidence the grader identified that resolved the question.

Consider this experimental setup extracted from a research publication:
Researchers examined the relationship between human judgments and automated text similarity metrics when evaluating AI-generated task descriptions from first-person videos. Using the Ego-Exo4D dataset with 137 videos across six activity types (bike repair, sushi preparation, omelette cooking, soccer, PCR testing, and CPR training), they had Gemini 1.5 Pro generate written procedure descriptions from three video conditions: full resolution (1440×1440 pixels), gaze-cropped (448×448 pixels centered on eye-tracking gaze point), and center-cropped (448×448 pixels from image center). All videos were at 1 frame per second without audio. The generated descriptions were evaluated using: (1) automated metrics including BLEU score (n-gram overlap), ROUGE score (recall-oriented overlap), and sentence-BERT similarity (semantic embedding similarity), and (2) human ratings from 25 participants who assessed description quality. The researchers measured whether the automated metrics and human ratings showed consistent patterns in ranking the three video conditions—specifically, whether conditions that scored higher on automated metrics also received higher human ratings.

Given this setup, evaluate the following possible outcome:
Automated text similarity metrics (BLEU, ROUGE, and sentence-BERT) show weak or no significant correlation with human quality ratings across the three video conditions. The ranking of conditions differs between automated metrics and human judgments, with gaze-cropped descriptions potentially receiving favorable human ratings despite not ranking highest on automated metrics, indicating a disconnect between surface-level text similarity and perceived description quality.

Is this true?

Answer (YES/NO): NO